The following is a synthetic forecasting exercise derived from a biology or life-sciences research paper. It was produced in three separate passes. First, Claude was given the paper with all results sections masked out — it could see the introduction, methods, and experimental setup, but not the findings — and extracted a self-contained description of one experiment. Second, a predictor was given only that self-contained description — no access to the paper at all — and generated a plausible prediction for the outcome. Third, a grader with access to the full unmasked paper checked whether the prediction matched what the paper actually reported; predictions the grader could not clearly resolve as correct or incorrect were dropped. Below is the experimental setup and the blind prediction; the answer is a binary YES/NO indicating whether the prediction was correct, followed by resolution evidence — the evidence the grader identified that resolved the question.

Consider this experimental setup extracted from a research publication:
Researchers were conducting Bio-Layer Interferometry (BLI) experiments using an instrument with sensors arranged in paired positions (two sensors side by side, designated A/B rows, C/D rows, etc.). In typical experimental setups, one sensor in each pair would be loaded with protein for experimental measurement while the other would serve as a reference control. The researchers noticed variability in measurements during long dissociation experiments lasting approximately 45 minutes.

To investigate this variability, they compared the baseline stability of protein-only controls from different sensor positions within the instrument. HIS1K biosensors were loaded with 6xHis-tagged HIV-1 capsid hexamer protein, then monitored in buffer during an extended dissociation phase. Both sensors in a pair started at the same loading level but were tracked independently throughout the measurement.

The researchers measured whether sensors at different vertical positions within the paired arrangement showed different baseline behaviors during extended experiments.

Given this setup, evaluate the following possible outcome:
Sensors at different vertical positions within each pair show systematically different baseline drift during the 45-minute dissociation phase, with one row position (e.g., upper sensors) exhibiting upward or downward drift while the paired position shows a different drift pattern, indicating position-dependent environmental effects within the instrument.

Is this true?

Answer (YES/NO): YES